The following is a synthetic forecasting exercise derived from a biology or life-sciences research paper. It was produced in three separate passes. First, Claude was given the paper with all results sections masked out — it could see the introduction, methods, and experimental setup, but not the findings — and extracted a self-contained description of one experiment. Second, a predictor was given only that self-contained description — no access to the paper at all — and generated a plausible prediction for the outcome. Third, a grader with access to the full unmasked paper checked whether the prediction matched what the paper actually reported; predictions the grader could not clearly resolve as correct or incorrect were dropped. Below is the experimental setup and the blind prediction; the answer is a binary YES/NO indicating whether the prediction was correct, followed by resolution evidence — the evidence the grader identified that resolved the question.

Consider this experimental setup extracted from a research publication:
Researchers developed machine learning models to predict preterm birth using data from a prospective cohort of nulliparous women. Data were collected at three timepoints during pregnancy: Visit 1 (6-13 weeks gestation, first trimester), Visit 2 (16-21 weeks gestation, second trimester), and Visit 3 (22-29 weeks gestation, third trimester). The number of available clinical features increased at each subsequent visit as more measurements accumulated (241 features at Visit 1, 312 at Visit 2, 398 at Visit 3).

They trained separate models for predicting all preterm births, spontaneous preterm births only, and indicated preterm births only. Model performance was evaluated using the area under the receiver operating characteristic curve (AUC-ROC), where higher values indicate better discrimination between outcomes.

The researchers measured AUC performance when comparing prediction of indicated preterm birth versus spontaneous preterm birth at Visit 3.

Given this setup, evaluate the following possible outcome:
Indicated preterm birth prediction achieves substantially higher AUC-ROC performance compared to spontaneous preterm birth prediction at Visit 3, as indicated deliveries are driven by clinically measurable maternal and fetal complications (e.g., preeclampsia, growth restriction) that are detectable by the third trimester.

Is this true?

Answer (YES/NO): YES